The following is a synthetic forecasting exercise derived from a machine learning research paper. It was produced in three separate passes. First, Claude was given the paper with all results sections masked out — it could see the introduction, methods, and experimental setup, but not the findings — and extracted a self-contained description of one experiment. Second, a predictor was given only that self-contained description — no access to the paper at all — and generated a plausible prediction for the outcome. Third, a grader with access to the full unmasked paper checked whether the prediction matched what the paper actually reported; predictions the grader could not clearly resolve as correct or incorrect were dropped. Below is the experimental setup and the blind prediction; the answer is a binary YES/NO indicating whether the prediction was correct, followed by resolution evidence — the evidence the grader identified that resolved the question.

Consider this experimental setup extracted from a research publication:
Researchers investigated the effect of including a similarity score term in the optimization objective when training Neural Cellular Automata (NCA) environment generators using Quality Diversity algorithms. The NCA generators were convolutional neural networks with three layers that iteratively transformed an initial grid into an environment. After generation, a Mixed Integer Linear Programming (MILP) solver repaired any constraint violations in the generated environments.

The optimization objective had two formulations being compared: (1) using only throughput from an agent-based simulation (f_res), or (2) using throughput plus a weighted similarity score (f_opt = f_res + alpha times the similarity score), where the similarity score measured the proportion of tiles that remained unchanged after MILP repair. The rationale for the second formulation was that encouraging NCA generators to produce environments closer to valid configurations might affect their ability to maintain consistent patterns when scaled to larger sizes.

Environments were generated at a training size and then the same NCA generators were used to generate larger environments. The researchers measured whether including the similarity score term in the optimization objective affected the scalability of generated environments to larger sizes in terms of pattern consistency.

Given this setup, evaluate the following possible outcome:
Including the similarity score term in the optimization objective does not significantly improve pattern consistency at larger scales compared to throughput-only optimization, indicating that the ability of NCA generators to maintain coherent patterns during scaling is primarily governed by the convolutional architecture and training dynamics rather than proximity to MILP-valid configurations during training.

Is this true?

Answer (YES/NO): NO